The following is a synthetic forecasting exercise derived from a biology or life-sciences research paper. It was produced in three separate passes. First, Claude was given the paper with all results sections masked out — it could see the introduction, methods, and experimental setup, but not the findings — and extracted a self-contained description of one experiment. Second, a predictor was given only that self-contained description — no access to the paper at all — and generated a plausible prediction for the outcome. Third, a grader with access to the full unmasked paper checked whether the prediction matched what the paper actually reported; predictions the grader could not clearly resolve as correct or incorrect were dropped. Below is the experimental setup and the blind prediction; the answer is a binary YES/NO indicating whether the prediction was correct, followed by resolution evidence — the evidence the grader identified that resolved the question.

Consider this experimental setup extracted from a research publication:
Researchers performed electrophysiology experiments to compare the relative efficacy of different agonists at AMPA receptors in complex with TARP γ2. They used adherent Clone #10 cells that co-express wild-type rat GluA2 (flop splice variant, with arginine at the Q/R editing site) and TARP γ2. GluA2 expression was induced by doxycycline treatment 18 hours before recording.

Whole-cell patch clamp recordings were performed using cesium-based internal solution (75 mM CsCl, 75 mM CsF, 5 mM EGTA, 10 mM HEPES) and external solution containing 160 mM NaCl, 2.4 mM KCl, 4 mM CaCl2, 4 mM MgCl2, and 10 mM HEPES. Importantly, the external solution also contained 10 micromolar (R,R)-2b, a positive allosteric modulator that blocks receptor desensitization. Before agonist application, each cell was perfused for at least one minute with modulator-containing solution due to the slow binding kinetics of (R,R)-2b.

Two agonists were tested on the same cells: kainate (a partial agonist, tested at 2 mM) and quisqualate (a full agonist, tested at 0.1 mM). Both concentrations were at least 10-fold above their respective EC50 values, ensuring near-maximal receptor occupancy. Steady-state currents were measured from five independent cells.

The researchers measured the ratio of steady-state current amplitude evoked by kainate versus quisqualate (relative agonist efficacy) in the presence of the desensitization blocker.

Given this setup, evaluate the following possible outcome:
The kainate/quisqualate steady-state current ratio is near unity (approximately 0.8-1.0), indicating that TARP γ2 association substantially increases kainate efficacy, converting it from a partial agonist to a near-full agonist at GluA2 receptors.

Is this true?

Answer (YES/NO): YES